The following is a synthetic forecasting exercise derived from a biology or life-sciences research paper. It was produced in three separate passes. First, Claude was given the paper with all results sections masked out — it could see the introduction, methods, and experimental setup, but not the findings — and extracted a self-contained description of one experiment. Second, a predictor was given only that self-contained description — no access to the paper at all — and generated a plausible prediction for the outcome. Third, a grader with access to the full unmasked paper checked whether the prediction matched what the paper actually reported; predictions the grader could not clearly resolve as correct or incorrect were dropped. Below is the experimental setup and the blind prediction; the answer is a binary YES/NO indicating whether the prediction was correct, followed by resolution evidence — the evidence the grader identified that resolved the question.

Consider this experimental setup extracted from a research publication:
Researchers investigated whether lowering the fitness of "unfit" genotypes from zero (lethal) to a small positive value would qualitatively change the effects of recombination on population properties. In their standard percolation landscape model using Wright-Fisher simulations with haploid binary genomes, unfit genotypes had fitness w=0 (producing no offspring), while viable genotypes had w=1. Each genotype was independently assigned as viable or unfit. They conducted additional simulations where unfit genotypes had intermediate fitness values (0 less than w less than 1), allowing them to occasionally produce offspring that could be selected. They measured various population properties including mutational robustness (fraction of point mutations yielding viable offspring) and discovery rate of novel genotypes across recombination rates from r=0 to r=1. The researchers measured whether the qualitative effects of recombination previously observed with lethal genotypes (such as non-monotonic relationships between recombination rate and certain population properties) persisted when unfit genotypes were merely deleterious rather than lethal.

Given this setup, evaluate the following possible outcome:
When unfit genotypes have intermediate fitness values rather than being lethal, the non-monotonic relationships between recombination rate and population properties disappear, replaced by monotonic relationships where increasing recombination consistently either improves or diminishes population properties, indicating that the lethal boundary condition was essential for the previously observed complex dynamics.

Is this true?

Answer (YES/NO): NO